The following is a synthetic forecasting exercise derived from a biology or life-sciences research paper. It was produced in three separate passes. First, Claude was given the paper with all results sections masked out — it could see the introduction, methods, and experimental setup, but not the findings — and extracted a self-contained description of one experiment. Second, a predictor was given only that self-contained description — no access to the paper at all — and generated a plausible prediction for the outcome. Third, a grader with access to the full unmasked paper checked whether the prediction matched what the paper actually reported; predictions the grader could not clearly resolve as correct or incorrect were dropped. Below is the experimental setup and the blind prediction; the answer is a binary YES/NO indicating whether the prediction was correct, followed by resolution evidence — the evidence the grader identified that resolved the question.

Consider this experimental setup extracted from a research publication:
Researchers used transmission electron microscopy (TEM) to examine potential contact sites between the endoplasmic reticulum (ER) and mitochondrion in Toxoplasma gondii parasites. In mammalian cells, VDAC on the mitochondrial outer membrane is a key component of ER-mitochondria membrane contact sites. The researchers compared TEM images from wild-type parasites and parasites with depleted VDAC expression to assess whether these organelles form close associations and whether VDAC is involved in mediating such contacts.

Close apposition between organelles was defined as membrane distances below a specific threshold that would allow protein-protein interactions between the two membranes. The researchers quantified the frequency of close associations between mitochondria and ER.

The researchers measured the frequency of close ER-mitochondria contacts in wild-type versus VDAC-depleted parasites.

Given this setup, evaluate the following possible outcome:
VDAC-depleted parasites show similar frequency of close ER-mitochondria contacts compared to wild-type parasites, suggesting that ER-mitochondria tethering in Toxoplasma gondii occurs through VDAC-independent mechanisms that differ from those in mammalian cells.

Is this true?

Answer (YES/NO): NO